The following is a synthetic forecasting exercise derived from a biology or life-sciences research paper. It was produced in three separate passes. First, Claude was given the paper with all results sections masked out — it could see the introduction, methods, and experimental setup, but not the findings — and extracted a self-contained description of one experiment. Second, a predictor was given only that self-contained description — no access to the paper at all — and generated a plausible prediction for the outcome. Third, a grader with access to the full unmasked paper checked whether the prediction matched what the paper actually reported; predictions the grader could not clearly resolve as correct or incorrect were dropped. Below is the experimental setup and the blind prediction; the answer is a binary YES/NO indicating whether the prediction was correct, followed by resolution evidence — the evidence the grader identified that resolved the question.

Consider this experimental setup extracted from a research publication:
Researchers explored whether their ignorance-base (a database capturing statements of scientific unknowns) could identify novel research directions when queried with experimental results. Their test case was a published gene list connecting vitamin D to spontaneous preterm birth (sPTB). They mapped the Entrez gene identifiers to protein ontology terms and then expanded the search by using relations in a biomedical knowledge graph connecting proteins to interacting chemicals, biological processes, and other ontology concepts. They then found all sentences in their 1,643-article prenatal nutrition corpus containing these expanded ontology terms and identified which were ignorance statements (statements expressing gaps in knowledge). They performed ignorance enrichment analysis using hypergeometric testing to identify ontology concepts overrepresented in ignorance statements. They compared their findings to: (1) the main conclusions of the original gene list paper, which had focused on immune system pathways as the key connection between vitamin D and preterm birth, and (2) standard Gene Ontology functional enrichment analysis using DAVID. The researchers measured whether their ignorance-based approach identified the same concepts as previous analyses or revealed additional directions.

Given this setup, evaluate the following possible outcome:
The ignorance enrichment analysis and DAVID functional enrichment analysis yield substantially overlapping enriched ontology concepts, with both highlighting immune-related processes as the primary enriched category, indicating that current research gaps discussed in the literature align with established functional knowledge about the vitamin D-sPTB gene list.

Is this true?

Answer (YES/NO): NO